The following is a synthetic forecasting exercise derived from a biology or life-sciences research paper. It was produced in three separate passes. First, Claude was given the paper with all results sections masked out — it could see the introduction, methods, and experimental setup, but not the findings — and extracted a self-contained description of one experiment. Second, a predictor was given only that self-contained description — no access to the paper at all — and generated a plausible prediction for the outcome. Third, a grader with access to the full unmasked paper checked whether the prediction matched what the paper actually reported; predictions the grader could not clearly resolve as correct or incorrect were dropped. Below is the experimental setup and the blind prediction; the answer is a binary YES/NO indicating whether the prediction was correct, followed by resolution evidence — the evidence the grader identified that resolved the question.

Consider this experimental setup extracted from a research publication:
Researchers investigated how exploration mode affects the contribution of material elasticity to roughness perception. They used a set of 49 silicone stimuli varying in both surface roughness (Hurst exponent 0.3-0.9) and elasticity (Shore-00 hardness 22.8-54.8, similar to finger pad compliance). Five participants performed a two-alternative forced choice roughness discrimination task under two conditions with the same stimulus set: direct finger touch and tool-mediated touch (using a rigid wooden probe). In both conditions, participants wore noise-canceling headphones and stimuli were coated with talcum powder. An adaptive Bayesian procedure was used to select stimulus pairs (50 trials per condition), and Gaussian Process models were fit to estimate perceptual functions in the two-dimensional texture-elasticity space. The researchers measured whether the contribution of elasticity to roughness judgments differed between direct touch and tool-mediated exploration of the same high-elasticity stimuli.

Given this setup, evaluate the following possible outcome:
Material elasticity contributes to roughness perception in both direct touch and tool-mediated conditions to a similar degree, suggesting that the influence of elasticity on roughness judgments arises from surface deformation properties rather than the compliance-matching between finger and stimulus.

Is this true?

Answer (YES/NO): NO